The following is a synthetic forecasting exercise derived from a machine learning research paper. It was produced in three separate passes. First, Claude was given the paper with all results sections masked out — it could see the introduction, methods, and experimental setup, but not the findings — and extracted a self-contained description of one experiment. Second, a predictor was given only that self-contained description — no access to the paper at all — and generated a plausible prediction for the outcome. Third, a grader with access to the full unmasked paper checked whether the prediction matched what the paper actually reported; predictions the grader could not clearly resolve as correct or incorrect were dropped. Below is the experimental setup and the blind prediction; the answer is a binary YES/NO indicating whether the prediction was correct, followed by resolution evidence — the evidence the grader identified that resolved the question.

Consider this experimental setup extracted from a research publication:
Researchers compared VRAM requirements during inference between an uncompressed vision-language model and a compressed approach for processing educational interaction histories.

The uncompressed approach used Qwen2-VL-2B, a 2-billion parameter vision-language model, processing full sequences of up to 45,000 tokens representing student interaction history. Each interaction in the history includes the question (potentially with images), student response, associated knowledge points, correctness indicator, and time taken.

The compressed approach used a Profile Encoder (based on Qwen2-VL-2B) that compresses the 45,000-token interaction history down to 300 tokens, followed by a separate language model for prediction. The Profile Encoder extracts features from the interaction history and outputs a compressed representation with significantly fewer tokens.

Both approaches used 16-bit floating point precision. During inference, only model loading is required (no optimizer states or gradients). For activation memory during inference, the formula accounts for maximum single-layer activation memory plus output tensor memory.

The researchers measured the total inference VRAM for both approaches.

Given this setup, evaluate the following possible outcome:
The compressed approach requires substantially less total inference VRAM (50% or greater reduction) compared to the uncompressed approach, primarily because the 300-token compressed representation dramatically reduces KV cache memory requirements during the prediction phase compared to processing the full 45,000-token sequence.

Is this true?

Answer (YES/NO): YES